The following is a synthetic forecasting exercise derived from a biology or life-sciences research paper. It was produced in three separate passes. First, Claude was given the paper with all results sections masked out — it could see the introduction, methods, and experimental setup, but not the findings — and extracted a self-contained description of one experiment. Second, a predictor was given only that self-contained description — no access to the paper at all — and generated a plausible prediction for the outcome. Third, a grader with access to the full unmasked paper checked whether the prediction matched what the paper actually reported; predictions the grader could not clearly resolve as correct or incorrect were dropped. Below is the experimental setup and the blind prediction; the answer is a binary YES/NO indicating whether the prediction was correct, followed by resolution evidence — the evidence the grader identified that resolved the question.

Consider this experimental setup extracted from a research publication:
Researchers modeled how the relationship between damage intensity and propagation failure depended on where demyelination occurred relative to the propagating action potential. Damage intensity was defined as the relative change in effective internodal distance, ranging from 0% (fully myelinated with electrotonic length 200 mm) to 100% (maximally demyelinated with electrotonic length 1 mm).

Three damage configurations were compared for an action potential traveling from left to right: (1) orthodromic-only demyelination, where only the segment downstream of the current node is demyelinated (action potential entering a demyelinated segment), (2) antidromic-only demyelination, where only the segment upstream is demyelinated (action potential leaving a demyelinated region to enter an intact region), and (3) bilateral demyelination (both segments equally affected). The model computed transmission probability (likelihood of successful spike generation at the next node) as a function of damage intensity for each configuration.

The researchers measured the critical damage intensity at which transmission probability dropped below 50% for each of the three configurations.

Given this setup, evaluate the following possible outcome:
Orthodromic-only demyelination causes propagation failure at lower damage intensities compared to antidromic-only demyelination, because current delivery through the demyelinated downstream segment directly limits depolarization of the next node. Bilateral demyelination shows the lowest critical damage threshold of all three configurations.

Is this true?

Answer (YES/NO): NO